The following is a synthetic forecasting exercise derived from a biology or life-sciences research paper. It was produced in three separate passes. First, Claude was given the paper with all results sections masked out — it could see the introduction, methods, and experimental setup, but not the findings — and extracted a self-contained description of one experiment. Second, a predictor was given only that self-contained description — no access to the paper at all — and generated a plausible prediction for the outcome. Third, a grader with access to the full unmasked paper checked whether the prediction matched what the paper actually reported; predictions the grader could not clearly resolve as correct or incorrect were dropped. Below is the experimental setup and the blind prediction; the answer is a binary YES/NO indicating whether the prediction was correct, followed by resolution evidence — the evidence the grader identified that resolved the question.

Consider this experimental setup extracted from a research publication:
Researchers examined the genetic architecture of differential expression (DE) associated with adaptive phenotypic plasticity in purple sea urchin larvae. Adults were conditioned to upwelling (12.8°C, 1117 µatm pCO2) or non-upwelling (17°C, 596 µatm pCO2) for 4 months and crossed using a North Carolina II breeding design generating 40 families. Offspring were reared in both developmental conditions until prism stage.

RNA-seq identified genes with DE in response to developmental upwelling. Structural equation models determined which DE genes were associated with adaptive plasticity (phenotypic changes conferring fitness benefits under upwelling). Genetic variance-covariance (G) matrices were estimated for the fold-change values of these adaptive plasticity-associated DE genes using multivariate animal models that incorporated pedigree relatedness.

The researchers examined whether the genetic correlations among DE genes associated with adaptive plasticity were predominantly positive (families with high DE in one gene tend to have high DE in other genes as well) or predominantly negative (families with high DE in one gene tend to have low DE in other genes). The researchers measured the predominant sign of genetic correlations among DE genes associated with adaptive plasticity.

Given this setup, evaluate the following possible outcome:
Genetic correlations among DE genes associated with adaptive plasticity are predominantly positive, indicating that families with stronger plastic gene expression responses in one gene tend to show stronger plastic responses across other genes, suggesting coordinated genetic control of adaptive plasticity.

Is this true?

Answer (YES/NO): YES